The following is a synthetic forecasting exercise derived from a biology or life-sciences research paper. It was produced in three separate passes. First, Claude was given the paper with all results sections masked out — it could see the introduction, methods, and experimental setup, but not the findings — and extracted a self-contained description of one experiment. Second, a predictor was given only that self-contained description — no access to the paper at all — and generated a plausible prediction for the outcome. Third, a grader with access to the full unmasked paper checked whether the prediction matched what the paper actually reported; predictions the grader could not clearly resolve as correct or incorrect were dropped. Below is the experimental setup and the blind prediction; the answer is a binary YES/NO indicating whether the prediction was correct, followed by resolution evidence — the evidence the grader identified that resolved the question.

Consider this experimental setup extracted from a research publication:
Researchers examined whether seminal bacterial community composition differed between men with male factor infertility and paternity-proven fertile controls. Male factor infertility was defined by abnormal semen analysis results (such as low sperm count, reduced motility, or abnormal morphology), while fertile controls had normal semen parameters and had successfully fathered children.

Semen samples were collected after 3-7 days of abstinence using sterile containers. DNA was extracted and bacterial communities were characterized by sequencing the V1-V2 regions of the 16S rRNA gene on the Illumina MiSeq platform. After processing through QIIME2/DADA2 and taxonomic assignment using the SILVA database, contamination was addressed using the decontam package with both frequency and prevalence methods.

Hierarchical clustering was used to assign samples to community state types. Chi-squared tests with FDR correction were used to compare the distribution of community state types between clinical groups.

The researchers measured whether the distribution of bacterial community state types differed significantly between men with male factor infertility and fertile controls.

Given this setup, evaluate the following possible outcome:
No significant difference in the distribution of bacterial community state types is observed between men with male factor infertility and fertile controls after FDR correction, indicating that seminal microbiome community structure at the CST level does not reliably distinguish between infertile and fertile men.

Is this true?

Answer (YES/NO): YES